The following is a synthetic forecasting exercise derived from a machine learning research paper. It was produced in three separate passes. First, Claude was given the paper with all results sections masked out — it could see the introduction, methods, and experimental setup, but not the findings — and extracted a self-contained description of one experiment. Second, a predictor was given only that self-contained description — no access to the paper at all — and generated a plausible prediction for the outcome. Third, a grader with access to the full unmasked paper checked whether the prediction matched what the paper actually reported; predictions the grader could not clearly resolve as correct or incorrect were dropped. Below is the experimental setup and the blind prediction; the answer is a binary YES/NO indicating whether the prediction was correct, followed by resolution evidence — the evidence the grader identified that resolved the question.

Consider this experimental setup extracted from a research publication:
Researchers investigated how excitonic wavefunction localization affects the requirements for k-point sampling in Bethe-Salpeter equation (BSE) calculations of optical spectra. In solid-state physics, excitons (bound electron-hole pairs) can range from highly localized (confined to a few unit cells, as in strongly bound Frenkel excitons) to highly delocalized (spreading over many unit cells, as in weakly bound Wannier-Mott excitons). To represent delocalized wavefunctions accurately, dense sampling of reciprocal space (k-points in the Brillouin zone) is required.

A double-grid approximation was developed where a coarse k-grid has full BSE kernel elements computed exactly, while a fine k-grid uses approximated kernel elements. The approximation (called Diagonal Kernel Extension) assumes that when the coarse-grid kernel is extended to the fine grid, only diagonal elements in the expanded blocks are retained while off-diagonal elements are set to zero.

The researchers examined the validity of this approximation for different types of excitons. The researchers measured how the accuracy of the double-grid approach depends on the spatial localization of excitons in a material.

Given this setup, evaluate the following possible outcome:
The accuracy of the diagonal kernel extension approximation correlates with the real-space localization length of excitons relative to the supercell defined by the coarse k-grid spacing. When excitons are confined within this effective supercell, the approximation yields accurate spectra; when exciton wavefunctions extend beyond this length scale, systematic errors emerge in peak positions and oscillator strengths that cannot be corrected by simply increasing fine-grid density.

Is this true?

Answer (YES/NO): NO